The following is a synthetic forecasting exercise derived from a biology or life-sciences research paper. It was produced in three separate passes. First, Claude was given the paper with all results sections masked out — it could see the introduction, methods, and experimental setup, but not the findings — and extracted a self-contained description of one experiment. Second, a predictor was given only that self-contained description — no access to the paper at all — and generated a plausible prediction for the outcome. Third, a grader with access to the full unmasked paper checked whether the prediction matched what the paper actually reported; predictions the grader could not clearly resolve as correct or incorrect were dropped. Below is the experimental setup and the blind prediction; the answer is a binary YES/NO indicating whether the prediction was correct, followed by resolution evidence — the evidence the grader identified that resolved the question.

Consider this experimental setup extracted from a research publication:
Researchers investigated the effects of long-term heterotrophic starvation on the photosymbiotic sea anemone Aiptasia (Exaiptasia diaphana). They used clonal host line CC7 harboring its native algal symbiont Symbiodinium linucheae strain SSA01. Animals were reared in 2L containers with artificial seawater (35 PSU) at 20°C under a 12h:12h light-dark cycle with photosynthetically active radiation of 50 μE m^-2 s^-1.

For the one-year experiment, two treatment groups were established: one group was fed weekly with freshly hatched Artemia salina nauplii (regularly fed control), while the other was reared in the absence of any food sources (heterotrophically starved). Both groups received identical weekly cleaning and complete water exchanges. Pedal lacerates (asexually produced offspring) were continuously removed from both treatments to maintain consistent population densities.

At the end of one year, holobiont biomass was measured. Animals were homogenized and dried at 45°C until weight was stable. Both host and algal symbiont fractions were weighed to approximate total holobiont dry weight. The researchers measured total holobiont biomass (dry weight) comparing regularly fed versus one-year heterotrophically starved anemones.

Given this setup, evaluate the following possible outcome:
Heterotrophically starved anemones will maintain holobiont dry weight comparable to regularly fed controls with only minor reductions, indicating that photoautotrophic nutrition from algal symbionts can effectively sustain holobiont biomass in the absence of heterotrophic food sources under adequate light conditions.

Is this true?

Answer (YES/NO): NO